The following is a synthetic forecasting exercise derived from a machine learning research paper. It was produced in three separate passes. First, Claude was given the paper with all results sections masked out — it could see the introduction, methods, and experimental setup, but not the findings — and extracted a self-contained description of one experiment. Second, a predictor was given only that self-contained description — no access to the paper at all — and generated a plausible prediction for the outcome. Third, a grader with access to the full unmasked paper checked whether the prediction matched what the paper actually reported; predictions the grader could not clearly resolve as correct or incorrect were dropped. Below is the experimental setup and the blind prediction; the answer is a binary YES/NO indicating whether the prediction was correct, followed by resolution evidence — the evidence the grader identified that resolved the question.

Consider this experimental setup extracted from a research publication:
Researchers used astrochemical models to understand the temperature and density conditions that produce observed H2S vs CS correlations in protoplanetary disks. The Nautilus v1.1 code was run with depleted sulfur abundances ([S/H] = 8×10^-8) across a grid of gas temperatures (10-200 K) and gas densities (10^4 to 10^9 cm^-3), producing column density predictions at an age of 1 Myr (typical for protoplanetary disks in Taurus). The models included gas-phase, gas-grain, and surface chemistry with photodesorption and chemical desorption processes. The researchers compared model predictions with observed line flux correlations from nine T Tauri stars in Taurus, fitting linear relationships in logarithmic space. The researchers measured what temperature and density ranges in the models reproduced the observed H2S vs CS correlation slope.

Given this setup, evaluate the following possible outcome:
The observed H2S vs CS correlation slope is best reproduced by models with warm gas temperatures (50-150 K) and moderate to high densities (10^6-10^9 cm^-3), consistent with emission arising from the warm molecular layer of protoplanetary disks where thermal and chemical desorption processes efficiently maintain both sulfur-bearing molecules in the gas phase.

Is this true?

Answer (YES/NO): NO